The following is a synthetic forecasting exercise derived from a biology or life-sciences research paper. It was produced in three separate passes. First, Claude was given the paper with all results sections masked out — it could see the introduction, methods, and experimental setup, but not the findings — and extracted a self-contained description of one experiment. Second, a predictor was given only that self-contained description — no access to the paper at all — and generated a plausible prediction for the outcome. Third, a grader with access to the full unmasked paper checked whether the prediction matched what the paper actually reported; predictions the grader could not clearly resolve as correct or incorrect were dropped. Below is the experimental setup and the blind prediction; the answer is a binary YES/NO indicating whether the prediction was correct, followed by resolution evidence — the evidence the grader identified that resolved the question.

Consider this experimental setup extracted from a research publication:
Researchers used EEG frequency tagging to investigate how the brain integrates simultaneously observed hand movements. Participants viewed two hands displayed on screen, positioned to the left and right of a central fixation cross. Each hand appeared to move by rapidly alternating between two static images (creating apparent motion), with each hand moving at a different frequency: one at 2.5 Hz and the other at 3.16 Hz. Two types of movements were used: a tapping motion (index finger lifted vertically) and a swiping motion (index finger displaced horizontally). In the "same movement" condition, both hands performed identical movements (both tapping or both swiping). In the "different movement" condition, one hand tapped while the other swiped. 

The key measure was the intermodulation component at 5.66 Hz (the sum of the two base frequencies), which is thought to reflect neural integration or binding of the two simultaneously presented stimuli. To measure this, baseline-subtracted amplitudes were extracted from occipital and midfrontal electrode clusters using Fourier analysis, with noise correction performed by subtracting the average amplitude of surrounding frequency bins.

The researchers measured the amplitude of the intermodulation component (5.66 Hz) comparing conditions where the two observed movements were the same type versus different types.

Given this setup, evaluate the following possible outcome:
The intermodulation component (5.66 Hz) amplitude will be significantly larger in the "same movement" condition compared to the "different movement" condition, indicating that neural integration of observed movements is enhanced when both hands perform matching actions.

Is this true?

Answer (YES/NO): NO